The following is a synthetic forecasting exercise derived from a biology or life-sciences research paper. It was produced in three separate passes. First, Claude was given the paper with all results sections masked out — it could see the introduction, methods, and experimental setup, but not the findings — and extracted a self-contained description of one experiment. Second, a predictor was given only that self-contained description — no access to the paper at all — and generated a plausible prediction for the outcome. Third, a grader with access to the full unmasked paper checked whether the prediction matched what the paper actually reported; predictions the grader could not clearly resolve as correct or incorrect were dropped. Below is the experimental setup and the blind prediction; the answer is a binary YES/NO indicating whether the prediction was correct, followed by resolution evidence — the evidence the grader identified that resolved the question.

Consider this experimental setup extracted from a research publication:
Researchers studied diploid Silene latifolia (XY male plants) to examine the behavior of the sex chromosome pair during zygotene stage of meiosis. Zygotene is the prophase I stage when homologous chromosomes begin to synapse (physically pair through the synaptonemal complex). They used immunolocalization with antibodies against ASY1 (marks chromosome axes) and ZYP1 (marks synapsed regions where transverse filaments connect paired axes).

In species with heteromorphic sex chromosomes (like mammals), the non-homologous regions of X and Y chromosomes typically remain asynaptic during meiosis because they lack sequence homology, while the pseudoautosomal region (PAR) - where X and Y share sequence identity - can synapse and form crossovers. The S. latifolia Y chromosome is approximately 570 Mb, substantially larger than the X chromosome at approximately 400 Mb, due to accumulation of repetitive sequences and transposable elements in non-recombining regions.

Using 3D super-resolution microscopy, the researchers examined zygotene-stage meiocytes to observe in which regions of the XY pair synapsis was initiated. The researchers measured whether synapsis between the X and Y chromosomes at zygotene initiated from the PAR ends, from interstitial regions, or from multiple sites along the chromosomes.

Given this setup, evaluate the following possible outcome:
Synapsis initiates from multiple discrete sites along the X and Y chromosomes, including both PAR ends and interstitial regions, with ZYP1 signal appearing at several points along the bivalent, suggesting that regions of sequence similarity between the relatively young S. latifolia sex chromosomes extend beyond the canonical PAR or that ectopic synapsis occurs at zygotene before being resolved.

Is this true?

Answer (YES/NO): NO